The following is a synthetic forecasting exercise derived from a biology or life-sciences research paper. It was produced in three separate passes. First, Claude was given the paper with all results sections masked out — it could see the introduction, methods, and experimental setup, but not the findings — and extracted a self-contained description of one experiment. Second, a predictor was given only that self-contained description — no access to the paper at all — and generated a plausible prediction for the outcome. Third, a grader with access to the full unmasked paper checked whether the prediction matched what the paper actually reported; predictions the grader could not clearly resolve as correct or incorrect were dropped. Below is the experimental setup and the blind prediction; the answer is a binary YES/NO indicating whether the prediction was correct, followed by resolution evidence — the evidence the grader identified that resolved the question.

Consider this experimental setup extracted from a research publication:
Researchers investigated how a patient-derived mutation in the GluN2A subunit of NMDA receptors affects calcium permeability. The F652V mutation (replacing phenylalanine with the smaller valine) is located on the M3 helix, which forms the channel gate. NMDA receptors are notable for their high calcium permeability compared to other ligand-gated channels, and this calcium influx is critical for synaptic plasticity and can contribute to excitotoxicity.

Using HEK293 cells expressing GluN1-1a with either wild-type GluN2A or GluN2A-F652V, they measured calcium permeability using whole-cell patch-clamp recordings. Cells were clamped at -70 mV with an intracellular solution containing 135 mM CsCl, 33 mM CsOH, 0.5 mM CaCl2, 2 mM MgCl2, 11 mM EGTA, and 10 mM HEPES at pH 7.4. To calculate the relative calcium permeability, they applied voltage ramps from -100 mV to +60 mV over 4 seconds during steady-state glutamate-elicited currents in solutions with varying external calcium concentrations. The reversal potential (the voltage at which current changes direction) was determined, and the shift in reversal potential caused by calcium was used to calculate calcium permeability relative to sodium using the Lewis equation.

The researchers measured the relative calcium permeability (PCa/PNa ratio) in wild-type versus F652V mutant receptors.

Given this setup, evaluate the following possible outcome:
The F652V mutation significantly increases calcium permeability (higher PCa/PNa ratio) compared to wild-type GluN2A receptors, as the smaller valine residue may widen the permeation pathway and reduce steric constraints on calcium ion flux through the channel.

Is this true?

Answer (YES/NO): NO